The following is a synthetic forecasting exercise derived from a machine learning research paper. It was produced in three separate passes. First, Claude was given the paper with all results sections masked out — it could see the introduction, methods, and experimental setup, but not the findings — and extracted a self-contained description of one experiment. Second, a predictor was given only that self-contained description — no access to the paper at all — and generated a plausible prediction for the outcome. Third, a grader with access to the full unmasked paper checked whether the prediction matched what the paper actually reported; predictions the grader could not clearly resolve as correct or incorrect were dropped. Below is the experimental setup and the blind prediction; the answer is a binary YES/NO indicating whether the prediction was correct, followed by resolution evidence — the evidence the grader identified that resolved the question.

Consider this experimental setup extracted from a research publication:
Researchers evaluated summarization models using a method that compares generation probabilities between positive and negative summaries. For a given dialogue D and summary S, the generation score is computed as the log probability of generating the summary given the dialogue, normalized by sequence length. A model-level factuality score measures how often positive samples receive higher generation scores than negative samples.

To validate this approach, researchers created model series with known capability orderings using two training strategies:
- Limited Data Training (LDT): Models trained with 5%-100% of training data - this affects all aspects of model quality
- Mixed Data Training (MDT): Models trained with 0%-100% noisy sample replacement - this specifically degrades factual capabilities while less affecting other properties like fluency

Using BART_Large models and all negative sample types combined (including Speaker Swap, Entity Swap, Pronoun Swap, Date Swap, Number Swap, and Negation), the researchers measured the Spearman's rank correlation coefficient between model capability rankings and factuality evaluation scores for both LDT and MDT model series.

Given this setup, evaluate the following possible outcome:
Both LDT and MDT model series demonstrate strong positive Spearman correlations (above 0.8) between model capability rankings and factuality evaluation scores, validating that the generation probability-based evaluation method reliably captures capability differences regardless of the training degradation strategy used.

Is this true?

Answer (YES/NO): YES